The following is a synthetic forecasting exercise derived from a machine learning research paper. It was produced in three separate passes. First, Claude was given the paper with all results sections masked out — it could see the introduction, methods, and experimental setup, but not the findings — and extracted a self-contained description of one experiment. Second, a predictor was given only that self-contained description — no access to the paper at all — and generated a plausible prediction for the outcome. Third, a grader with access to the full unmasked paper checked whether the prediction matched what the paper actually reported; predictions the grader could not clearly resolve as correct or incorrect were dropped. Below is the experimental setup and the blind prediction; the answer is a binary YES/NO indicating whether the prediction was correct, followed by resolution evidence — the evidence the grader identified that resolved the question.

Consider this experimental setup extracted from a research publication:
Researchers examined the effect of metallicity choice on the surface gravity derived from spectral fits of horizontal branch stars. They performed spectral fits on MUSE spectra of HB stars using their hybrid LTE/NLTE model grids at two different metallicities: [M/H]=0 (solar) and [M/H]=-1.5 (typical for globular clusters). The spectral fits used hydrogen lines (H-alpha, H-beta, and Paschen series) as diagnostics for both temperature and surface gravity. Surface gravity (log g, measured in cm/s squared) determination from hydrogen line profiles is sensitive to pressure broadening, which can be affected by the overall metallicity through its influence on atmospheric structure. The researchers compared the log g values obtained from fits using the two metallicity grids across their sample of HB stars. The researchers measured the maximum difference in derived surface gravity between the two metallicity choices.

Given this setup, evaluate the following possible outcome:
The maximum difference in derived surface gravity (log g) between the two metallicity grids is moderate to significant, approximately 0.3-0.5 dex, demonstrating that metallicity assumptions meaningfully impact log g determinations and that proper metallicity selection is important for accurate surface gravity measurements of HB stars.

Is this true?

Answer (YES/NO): NO